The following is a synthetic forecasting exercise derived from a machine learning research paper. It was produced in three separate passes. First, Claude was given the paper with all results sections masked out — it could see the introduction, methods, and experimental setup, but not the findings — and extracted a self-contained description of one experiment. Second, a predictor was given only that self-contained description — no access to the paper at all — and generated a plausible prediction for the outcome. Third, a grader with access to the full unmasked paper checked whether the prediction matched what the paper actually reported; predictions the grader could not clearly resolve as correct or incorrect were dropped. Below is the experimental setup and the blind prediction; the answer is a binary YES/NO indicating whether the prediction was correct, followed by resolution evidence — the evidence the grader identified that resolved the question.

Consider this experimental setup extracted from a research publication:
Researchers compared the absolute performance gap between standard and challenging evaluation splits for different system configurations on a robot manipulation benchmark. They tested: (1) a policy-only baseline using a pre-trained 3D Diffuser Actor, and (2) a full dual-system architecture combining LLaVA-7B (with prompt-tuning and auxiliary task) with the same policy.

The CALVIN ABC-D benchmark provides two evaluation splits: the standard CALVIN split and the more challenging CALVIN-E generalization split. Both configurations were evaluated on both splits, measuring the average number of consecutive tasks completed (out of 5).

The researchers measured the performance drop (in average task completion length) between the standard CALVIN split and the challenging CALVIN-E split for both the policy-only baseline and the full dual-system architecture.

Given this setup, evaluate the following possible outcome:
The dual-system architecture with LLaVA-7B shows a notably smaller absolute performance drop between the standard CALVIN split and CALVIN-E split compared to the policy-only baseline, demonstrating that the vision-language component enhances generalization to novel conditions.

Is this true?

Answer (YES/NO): YES